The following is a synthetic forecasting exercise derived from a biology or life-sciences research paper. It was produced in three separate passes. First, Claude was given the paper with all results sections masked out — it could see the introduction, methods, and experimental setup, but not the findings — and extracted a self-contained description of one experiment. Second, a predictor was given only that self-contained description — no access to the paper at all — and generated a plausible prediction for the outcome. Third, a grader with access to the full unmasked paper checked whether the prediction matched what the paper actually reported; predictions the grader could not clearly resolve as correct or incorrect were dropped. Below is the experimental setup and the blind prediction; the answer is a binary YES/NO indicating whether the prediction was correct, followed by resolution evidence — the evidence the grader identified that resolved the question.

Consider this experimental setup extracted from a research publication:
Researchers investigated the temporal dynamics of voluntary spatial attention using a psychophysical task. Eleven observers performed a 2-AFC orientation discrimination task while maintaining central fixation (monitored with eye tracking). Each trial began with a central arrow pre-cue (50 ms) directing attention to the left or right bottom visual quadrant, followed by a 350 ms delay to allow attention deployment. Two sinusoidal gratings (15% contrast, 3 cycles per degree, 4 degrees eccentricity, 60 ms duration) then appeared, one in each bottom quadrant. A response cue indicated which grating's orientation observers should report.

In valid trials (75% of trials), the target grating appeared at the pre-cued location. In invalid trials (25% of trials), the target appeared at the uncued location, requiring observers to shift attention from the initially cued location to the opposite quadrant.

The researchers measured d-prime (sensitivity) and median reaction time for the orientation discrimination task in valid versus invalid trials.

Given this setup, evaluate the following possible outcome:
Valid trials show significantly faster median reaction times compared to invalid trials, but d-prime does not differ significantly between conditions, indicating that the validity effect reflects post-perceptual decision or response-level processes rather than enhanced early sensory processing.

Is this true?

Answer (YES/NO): NO